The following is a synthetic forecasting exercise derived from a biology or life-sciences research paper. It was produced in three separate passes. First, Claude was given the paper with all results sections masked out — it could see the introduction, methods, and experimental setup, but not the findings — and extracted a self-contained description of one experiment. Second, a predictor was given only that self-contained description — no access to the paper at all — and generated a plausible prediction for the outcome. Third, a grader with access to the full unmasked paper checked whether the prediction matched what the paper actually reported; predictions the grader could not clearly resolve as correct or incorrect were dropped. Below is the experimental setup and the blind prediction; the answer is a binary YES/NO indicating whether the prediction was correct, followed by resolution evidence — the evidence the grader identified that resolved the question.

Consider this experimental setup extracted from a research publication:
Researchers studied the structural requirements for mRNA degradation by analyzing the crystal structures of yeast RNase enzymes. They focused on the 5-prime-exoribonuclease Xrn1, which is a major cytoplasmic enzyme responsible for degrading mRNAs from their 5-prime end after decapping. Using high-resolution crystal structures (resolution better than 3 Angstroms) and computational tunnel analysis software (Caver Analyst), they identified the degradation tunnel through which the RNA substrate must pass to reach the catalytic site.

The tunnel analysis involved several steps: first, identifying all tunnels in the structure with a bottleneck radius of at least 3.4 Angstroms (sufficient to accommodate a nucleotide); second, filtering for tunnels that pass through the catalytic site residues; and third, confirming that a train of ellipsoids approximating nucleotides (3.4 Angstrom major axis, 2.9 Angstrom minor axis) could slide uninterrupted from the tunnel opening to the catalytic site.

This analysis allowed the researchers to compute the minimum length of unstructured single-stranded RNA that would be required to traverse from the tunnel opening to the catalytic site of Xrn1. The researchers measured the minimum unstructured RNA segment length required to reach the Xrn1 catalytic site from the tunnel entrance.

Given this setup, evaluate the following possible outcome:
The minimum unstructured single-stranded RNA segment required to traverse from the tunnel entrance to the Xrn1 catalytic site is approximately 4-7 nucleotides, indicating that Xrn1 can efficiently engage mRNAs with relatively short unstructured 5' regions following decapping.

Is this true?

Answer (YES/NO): YES